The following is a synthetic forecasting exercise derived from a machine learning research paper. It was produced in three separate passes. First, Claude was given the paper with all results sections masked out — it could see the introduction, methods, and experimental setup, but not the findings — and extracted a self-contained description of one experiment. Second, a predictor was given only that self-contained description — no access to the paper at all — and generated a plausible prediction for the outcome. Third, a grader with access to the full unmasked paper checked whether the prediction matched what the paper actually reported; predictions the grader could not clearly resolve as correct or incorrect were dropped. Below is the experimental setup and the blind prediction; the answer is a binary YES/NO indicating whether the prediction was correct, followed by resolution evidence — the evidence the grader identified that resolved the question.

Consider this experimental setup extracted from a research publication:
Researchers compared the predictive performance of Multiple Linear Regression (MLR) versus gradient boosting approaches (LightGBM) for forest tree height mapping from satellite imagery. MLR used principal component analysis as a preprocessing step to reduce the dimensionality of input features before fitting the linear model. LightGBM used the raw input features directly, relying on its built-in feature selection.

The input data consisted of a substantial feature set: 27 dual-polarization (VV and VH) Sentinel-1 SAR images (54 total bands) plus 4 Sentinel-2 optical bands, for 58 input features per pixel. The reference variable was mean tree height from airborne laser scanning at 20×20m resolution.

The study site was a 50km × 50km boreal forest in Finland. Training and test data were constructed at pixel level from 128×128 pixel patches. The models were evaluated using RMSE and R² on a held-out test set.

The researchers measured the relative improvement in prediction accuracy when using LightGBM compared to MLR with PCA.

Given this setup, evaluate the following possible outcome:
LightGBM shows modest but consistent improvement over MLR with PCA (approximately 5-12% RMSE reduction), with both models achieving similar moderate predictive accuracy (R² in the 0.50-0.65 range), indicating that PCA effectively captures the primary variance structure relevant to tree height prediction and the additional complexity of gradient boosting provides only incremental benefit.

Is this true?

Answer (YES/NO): NO